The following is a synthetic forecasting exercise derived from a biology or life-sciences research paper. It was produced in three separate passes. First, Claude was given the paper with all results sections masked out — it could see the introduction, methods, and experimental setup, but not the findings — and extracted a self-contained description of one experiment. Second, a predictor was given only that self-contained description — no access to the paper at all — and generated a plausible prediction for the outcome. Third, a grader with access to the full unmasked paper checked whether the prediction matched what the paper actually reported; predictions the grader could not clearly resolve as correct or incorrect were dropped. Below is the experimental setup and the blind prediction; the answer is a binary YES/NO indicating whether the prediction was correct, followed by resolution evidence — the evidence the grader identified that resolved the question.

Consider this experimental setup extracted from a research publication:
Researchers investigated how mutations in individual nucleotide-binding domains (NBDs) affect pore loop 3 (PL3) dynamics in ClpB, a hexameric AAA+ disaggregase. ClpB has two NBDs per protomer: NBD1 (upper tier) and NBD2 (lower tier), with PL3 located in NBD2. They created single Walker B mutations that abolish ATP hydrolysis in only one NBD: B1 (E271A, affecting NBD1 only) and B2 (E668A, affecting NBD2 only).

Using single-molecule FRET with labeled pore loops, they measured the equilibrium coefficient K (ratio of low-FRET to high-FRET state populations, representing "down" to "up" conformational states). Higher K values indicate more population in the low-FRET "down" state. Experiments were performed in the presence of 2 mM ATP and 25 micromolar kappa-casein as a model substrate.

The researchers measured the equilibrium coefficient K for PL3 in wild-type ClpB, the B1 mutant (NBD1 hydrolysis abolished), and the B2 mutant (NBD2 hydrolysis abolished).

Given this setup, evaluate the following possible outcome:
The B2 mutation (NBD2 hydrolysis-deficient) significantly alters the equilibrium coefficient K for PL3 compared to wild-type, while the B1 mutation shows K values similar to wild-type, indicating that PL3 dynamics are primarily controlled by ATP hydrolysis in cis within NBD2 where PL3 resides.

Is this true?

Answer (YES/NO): YES